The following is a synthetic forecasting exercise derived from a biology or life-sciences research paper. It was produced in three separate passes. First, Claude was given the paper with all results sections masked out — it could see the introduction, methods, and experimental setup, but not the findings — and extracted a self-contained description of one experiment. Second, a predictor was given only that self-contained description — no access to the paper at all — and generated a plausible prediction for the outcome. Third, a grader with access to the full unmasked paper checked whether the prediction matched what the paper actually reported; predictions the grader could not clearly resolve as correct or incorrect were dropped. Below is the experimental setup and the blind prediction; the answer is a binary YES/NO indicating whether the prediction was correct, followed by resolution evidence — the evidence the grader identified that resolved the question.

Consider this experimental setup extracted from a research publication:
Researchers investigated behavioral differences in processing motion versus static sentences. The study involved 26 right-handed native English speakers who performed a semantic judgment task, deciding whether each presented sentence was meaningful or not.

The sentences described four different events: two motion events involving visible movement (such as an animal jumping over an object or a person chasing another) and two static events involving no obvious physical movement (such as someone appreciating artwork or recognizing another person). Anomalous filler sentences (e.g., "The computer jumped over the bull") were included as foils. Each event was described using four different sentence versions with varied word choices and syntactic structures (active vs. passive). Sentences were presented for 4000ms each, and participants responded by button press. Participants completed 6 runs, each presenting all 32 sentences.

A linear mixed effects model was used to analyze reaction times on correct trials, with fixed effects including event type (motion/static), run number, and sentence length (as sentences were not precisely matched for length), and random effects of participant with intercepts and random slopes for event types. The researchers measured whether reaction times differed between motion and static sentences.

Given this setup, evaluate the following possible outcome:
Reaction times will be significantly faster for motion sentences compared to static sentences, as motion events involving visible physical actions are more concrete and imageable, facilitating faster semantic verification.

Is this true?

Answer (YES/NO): NO